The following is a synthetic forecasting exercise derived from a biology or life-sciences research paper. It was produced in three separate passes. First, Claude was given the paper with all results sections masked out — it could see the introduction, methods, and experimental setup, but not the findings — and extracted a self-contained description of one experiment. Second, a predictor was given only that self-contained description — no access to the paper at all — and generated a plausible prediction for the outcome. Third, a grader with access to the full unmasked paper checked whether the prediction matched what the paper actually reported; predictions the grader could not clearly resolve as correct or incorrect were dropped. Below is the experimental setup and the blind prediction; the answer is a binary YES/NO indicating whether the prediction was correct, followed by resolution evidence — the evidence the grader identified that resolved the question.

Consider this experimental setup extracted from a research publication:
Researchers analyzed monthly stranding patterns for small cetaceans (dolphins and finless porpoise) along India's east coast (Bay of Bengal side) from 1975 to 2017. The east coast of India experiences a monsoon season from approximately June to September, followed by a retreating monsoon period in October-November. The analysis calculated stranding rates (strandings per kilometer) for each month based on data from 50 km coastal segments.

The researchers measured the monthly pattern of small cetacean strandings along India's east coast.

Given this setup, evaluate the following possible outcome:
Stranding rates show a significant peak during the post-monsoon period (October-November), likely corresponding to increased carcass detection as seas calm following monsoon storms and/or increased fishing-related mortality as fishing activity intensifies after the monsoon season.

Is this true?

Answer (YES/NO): NO